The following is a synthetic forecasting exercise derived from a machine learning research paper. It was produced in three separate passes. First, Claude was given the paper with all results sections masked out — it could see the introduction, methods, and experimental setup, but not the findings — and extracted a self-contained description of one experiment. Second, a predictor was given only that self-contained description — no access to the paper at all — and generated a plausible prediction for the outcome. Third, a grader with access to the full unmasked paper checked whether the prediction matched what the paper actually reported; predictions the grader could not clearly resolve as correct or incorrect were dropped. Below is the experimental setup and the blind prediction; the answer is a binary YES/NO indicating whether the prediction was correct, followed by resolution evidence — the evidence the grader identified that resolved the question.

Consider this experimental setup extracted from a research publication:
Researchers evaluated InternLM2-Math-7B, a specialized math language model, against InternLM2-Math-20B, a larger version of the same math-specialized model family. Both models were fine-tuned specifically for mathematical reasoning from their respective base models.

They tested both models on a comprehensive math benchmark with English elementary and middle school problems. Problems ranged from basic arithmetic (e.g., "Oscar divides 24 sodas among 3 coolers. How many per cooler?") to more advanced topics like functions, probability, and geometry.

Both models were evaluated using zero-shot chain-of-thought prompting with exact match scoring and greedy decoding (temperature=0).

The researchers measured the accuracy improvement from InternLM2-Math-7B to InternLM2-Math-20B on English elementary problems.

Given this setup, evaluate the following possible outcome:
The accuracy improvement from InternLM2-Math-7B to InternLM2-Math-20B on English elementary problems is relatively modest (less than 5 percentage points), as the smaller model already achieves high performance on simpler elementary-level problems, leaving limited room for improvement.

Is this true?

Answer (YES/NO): YES